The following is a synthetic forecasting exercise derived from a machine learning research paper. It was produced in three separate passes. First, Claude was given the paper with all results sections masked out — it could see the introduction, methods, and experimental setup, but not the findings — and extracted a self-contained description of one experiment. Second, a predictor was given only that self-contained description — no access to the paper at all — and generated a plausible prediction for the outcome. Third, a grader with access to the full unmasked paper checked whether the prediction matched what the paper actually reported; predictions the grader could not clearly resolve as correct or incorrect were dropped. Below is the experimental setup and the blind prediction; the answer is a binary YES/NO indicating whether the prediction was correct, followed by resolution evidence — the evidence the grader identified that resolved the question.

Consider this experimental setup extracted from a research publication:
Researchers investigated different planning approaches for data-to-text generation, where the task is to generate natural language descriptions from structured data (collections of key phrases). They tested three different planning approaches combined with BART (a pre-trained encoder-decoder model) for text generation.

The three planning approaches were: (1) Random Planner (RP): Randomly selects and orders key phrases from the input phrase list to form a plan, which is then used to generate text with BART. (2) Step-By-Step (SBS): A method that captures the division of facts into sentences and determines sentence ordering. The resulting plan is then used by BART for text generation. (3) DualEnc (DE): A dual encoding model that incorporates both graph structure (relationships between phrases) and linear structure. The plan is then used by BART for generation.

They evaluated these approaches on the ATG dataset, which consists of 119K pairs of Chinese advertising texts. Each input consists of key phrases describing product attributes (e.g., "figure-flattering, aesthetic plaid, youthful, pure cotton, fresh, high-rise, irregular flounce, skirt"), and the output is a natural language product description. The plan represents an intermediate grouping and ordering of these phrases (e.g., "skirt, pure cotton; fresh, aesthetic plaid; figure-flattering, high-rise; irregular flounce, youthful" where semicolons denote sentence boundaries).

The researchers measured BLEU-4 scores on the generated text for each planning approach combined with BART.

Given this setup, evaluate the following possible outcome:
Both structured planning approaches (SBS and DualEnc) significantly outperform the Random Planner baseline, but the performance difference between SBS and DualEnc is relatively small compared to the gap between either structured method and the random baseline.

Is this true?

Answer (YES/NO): NO